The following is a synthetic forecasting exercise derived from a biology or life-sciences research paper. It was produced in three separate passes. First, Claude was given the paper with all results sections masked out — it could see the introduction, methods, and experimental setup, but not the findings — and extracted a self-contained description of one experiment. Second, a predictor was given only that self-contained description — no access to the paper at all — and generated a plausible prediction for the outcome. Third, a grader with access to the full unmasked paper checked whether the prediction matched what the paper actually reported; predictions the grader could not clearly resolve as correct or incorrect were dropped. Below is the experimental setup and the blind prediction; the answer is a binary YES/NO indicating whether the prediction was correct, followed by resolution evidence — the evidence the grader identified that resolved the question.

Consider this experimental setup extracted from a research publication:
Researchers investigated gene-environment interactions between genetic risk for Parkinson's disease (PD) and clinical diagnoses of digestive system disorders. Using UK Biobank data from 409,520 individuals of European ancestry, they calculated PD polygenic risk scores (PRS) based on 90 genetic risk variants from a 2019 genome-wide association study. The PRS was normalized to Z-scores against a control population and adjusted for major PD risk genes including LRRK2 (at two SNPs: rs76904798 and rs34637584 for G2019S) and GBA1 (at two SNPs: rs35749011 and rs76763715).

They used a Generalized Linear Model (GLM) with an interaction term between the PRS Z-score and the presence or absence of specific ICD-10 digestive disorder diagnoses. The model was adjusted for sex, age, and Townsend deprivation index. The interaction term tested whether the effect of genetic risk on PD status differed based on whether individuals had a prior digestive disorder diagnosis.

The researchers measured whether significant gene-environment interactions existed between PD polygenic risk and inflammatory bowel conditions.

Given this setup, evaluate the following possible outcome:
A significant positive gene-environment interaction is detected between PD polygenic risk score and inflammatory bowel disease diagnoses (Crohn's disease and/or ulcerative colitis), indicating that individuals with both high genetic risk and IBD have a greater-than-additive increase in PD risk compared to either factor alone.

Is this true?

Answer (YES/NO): NO